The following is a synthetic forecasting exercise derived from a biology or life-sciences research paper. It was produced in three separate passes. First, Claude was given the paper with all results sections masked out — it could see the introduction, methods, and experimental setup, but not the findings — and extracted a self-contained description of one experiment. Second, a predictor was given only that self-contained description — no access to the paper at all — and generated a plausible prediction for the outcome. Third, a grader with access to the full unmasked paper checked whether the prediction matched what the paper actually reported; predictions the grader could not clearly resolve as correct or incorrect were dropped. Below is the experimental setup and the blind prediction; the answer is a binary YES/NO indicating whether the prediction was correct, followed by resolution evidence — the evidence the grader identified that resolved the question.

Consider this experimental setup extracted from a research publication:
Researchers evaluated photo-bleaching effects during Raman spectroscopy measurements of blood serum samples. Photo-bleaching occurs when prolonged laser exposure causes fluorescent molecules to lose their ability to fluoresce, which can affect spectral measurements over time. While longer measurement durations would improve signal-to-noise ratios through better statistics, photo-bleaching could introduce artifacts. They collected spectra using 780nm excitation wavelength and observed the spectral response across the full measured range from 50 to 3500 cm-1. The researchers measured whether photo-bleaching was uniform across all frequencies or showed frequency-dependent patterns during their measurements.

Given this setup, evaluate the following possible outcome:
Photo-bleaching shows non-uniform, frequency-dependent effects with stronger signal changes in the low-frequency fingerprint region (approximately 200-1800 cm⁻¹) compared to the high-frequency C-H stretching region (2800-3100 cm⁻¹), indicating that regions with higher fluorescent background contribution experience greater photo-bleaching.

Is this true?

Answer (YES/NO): NO